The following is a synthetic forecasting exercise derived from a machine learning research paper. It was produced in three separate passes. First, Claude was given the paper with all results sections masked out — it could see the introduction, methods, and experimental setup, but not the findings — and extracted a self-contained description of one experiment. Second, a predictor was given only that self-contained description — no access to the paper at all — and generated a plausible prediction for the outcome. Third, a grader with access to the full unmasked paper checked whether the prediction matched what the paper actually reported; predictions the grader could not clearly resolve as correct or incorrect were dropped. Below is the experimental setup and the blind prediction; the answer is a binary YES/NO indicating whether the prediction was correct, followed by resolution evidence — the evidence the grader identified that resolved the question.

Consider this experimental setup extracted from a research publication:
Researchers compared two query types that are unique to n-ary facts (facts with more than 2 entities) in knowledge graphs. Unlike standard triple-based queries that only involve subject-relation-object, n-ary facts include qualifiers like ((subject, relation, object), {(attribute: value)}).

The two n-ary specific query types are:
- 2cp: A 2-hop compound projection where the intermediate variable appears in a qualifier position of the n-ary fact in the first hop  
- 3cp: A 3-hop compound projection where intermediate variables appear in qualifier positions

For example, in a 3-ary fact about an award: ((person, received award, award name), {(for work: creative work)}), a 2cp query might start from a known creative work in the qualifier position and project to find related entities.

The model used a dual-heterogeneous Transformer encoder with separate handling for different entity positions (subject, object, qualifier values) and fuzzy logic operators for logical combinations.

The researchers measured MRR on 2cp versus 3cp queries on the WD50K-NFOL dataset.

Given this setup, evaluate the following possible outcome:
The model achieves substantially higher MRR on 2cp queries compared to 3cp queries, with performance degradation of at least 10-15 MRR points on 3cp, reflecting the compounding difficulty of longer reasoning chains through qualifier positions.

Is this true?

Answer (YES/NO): NO